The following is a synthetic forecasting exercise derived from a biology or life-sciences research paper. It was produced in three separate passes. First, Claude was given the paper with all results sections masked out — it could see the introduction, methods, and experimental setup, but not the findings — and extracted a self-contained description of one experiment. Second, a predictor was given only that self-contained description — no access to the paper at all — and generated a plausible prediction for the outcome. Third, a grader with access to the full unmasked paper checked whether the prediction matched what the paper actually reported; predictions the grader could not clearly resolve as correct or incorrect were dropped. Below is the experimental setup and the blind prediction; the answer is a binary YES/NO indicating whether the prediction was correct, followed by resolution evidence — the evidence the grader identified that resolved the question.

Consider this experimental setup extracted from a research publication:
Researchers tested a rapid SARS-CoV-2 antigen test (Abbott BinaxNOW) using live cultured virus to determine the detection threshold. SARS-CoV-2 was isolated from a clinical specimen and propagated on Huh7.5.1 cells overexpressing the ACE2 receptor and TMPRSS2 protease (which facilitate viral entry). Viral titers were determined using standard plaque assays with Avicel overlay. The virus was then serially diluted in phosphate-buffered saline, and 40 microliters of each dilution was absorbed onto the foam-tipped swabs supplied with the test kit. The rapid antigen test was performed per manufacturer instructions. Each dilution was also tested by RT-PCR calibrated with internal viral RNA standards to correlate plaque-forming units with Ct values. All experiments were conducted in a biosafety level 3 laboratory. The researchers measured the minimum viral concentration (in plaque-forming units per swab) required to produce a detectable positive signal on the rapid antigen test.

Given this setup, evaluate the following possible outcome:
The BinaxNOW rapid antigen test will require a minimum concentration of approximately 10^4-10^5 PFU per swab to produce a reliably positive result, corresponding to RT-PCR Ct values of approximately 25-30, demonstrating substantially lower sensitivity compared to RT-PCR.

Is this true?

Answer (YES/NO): NO